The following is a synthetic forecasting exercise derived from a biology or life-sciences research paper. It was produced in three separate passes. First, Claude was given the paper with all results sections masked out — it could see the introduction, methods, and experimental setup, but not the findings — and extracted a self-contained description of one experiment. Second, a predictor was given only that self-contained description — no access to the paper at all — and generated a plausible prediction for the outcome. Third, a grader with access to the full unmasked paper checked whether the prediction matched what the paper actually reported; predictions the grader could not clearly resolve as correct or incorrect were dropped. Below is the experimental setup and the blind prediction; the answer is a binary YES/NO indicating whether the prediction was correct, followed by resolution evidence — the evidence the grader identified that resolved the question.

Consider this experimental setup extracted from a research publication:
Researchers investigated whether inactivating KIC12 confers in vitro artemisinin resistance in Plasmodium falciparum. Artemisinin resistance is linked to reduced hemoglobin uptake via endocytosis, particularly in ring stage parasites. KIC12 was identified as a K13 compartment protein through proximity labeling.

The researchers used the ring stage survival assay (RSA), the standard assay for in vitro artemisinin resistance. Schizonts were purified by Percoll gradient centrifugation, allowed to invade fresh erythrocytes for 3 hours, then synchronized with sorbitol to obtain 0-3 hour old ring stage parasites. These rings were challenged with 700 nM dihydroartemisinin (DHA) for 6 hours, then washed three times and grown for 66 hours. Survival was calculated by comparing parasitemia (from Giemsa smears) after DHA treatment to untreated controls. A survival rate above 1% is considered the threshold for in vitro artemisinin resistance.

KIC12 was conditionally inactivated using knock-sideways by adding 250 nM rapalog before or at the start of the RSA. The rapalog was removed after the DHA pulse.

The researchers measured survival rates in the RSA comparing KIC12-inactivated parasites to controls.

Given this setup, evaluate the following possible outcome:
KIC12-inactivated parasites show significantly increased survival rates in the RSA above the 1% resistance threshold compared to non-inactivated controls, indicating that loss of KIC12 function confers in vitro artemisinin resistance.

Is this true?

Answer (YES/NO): NO